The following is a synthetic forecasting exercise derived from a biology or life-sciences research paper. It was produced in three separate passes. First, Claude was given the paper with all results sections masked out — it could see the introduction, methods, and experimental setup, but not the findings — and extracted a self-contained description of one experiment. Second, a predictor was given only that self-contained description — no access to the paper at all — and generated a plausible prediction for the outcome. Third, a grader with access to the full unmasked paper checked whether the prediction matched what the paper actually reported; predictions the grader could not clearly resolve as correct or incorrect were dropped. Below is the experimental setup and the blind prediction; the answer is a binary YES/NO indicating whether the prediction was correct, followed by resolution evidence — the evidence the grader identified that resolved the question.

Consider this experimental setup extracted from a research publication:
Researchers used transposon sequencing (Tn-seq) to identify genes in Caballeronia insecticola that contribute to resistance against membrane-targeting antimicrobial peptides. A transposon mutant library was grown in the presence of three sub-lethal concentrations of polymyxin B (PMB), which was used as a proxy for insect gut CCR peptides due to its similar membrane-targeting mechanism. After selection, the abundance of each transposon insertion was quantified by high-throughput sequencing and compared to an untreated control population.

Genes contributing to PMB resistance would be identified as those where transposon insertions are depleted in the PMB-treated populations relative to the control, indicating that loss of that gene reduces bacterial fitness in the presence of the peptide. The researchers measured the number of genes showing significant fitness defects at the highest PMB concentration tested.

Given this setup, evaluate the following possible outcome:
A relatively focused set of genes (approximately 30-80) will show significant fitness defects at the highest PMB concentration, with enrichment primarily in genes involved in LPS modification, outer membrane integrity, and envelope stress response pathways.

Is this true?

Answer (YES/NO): YES